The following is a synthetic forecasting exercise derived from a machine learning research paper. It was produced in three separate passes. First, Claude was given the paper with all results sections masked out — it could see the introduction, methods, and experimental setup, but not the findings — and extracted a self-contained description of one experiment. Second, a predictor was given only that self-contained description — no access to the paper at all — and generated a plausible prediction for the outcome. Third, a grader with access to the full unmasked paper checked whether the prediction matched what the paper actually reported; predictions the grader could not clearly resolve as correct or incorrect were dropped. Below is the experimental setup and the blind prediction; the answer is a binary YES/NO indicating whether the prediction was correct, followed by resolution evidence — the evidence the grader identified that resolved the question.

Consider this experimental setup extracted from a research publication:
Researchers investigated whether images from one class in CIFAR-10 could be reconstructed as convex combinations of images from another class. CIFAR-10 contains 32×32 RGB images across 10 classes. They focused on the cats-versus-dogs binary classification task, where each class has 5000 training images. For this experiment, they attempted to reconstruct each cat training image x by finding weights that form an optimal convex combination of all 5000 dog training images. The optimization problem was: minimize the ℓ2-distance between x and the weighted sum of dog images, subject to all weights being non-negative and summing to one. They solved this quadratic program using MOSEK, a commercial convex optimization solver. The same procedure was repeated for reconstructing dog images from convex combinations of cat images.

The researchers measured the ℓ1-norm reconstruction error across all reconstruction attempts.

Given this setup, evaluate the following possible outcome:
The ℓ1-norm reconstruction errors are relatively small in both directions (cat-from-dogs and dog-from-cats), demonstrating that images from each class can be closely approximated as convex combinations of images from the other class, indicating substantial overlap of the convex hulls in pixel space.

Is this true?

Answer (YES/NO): NO